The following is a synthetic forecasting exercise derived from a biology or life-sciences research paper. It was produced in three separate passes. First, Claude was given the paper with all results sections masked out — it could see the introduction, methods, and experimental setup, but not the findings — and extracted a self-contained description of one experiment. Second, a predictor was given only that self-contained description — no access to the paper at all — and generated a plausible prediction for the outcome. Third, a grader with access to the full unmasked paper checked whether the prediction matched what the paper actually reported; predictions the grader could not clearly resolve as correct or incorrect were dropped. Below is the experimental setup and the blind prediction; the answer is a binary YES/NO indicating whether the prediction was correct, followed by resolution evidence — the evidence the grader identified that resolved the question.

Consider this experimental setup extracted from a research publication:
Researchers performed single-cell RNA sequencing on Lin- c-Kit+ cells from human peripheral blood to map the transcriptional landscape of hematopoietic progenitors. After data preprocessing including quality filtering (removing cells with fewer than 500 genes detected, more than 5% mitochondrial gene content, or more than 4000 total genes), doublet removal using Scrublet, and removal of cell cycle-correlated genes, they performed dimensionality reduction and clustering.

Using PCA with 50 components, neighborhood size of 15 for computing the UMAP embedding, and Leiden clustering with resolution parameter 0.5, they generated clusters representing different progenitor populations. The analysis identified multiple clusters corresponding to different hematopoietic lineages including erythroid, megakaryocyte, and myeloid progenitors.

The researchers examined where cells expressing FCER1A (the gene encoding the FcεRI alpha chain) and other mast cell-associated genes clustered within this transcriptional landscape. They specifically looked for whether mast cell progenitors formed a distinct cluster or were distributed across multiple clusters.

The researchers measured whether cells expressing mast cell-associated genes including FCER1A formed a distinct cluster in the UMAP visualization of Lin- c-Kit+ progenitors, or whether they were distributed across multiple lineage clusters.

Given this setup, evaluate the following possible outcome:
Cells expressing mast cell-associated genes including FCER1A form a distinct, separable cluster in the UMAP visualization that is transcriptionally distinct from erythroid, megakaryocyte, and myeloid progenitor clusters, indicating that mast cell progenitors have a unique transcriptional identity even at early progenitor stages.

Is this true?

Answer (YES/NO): YES